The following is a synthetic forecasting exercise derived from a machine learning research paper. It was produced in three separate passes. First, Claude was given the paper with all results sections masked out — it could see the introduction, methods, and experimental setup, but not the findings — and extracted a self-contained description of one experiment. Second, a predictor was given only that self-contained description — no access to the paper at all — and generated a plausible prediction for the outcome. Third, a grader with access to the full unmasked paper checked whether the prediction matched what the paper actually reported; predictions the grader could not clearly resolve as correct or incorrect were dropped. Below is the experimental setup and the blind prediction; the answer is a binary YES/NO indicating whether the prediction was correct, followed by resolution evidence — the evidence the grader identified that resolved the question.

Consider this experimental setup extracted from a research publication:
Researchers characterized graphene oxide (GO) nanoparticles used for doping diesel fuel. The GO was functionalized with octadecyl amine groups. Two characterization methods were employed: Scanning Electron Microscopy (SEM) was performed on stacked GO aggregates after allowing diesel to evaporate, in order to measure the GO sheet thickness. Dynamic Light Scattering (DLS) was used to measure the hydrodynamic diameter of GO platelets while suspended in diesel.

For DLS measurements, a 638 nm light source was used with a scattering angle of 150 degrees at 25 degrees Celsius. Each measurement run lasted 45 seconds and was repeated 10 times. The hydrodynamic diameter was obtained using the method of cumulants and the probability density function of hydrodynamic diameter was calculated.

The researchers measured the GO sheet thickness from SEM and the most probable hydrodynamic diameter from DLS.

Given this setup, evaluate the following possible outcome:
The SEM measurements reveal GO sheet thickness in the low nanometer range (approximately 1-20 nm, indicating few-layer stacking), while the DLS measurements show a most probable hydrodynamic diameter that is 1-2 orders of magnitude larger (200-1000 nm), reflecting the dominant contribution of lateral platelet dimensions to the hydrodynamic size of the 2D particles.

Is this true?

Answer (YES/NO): NO